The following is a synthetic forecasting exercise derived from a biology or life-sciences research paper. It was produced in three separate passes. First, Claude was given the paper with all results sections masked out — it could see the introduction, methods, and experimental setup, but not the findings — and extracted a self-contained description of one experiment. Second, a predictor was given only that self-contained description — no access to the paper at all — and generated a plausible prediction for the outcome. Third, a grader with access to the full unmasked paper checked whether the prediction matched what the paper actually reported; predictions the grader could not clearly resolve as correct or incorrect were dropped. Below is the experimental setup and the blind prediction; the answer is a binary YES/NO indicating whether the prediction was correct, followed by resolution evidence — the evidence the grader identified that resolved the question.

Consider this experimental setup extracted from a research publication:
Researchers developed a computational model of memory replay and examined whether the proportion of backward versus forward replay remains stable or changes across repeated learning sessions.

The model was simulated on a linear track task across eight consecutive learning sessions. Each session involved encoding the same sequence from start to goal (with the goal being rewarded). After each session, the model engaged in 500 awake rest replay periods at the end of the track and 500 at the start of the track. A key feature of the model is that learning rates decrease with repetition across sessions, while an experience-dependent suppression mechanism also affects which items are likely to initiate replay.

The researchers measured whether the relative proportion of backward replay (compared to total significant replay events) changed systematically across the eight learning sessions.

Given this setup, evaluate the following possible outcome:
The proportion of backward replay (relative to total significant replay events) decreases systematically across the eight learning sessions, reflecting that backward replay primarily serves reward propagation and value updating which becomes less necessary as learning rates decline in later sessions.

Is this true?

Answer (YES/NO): NO